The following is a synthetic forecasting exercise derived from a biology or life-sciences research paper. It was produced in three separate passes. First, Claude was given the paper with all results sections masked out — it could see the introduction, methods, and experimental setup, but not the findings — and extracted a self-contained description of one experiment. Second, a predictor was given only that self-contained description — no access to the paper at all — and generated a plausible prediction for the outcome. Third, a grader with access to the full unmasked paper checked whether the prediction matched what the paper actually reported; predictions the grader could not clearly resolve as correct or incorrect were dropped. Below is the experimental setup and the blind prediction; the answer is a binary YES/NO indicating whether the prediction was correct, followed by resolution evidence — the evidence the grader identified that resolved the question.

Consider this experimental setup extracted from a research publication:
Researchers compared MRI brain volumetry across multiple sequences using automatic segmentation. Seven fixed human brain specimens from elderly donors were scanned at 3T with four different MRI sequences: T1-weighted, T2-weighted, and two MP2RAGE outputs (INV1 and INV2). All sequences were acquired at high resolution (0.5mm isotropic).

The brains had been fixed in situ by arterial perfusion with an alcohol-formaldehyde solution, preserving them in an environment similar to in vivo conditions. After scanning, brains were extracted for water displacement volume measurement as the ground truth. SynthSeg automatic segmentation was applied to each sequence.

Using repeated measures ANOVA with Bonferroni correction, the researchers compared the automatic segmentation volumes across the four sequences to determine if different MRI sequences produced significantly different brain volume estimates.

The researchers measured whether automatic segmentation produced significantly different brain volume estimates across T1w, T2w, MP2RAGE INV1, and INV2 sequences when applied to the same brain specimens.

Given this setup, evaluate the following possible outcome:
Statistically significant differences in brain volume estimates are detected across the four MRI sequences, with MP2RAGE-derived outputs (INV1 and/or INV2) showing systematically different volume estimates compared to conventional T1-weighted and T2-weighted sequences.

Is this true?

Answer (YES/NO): NO